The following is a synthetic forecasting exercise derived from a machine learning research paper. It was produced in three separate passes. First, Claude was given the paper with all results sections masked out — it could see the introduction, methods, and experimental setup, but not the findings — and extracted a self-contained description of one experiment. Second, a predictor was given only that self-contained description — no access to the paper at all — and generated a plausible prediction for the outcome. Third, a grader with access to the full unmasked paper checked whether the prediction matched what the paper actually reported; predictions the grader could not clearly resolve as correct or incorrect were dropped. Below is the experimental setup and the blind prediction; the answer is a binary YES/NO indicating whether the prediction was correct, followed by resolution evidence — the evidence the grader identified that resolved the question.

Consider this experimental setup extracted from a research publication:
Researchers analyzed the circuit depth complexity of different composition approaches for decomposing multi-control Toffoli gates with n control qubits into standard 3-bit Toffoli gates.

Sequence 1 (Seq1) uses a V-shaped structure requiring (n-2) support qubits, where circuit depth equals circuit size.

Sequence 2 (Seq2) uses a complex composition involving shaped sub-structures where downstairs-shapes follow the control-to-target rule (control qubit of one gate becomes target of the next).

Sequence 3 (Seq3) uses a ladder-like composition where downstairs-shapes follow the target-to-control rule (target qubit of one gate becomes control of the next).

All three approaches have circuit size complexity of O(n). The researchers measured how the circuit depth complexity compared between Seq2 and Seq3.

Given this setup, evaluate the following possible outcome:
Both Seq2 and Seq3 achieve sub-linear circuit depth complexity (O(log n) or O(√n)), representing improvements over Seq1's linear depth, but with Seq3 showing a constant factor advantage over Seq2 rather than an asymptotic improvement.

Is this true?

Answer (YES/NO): NO